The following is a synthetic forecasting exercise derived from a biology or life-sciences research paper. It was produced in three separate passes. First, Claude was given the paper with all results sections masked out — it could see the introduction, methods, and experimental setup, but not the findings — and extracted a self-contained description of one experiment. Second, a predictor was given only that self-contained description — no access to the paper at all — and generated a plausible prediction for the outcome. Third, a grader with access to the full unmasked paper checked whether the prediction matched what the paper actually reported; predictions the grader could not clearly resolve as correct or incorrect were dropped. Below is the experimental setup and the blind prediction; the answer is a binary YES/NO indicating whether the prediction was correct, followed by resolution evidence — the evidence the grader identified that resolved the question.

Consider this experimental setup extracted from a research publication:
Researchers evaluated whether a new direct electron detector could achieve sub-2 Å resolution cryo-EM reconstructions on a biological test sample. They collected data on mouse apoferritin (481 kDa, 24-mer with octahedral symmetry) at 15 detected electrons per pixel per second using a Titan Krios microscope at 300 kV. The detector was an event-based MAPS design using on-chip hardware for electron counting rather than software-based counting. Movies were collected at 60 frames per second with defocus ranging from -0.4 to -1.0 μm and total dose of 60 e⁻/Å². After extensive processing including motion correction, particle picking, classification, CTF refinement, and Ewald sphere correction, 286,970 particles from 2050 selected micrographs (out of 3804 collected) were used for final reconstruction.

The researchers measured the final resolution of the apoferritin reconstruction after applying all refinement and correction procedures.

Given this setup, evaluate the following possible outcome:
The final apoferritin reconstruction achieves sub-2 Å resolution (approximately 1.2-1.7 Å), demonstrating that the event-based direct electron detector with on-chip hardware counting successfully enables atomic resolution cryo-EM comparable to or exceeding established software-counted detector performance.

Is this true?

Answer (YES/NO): YES